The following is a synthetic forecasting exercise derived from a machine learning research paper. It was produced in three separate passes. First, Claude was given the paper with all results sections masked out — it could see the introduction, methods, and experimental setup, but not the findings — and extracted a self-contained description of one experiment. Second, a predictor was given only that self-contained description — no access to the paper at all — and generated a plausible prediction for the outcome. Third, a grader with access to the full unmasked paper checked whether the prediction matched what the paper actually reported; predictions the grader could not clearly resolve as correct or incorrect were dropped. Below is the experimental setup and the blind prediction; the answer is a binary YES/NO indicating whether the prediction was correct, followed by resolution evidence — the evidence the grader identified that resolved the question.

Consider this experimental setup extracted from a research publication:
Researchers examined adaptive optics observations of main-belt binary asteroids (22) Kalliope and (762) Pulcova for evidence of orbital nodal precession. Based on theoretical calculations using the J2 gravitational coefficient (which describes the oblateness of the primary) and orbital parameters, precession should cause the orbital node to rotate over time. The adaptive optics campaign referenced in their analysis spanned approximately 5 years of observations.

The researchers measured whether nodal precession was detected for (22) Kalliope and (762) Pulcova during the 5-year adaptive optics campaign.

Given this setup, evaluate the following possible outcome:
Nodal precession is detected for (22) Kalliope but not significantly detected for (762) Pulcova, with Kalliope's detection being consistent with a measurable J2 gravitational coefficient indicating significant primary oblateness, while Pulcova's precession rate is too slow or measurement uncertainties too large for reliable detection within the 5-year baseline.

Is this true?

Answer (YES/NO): NO